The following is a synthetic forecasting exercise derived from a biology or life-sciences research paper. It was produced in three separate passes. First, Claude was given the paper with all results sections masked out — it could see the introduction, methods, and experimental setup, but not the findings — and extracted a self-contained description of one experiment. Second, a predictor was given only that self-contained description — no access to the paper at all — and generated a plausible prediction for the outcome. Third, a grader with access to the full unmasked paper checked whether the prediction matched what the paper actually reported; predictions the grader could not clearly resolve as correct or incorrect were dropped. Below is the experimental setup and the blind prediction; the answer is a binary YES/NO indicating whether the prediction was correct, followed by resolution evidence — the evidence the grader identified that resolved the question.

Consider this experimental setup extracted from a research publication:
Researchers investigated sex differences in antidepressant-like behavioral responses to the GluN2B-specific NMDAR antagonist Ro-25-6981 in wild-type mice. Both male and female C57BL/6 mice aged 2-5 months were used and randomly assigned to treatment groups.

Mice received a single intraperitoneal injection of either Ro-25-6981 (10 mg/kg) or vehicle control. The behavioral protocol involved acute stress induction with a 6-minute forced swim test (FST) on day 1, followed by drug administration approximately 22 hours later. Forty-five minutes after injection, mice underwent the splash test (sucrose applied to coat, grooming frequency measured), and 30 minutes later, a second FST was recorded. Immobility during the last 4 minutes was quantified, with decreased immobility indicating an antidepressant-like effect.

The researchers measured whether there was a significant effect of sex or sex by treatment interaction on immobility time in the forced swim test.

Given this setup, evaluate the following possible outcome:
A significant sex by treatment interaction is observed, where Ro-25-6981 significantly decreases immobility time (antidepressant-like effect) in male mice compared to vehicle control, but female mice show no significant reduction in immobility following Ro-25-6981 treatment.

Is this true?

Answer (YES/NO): NO